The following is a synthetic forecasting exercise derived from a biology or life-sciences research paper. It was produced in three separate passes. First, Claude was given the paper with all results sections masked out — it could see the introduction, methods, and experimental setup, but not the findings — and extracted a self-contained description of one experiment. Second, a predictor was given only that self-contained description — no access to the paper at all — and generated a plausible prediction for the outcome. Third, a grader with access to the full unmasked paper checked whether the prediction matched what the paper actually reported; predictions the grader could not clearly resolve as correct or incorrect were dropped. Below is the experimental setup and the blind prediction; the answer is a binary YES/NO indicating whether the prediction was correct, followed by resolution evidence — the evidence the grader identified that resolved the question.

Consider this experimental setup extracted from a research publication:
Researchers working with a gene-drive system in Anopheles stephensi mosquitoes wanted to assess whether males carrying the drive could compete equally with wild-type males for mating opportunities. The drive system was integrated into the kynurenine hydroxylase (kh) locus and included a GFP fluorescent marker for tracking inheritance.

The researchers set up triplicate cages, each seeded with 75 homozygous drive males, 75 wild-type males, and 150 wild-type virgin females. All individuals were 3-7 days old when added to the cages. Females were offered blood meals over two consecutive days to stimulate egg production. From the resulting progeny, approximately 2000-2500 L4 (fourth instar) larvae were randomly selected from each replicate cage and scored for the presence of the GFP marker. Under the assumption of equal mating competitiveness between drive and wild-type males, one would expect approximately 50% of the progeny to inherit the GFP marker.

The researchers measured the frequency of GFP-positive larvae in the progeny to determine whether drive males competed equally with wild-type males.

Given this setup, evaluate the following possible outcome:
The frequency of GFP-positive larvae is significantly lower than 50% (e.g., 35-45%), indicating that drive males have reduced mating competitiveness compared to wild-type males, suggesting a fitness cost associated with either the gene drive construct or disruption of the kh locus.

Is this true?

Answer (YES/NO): NO